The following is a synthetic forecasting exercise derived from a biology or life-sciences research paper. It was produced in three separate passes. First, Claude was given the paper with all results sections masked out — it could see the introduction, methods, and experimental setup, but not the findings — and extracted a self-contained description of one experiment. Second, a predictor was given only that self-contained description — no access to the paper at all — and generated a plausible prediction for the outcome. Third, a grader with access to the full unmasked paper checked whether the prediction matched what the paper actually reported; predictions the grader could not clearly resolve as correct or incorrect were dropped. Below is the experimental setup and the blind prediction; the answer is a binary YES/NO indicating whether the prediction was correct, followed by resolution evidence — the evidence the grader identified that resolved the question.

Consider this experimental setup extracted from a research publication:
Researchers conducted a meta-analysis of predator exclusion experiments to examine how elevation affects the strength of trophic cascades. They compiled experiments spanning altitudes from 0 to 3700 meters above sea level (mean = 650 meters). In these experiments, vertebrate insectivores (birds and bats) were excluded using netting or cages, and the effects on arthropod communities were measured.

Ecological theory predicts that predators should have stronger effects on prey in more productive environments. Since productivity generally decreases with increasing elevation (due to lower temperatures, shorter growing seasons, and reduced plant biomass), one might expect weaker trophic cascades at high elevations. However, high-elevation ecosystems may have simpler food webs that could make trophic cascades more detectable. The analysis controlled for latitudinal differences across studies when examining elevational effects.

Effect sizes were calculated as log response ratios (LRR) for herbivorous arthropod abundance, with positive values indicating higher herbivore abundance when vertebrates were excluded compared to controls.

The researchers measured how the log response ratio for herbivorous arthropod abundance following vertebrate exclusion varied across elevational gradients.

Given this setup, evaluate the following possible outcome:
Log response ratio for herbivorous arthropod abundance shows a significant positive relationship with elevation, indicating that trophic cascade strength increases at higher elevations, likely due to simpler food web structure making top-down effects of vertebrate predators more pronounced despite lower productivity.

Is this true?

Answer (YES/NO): NO